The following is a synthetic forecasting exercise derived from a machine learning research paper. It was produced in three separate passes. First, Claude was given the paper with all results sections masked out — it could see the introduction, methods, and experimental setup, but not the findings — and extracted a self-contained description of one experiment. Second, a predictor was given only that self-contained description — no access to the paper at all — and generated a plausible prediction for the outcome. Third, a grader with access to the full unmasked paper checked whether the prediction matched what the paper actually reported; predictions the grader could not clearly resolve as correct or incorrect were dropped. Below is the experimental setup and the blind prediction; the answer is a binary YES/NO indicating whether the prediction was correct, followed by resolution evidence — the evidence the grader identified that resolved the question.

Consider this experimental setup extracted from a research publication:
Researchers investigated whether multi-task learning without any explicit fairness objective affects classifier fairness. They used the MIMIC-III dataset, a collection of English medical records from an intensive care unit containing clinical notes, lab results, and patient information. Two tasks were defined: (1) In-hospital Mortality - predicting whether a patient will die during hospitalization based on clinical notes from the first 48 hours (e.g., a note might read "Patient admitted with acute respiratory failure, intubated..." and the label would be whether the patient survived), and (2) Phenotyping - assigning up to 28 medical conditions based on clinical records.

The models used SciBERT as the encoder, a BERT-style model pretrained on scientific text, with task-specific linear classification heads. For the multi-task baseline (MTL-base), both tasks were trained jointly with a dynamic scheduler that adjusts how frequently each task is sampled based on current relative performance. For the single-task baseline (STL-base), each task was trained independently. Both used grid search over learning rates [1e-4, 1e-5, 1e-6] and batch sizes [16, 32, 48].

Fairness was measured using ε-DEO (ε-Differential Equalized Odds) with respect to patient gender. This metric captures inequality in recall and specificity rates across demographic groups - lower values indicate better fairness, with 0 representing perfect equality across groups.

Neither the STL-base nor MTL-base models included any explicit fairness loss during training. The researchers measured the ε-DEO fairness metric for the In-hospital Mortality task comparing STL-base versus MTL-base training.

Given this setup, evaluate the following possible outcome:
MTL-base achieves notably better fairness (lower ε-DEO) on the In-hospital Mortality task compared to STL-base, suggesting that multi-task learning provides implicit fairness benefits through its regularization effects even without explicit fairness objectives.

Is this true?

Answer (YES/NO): YES